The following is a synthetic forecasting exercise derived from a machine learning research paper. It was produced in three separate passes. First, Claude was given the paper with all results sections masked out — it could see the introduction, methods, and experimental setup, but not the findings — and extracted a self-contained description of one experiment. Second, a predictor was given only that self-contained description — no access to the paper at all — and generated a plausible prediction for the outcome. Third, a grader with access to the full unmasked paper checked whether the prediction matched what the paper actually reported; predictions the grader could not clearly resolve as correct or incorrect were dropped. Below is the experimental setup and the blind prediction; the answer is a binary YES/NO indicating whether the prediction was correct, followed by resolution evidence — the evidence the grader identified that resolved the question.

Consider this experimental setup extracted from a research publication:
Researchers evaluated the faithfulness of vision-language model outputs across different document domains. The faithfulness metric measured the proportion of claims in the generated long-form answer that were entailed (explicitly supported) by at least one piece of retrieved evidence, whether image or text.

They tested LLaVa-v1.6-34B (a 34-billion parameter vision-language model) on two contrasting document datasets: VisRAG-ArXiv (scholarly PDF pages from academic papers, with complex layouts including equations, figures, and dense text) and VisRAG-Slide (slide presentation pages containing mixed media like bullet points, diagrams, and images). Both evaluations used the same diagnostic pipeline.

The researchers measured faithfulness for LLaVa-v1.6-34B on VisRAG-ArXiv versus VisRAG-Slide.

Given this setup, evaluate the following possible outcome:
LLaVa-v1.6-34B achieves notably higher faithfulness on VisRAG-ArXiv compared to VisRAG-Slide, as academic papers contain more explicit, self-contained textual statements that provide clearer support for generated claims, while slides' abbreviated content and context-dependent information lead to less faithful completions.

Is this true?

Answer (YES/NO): YES